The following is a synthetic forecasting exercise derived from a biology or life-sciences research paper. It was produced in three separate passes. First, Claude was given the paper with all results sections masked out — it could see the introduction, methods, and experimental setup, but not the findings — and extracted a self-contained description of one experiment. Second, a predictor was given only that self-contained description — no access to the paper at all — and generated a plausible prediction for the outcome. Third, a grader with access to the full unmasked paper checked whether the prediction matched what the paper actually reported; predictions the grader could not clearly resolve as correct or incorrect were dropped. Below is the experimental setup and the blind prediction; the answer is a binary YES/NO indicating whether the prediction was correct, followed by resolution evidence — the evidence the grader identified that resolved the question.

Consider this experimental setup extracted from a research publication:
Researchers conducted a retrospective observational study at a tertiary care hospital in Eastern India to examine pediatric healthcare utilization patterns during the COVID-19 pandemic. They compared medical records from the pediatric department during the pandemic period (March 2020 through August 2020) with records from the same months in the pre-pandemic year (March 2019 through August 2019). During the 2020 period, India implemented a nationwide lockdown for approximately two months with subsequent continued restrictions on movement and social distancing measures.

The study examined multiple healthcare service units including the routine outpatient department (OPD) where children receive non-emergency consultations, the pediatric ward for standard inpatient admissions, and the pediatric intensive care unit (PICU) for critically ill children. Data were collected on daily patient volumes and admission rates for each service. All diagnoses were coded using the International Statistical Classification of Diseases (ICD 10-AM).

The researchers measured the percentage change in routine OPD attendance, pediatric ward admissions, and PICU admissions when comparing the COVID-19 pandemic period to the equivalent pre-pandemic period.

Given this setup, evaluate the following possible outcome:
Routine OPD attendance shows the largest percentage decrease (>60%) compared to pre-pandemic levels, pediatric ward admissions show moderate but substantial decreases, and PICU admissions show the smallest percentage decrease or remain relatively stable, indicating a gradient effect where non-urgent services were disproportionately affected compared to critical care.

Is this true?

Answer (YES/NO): YES